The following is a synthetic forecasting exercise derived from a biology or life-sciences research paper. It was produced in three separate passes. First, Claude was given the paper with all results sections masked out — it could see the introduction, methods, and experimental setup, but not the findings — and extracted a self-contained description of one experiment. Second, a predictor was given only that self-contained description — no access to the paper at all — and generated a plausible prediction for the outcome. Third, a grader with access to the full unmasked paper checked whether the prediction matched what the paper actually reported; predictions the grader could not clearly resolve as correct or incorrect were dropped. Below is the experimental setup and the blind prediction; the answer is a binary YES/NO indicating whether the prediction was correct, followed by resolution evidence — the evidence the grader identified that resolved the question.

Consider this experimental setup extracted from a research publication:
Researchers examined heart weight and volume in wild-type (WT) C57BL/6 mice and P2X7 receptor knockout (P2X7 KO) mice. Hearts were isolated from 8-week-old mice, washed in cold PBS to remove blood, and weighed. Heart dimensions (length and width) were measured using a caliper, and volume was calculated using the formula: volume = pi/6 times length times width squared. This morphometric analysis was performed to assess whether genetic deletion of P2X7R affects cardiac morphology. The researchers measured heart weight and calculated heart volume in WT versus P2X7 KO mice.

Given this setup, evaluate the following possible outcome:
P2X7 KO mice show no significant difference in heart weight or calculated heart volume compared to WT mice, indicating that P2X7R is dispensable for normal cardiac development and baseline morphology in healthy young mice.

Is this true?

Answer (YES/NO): NO